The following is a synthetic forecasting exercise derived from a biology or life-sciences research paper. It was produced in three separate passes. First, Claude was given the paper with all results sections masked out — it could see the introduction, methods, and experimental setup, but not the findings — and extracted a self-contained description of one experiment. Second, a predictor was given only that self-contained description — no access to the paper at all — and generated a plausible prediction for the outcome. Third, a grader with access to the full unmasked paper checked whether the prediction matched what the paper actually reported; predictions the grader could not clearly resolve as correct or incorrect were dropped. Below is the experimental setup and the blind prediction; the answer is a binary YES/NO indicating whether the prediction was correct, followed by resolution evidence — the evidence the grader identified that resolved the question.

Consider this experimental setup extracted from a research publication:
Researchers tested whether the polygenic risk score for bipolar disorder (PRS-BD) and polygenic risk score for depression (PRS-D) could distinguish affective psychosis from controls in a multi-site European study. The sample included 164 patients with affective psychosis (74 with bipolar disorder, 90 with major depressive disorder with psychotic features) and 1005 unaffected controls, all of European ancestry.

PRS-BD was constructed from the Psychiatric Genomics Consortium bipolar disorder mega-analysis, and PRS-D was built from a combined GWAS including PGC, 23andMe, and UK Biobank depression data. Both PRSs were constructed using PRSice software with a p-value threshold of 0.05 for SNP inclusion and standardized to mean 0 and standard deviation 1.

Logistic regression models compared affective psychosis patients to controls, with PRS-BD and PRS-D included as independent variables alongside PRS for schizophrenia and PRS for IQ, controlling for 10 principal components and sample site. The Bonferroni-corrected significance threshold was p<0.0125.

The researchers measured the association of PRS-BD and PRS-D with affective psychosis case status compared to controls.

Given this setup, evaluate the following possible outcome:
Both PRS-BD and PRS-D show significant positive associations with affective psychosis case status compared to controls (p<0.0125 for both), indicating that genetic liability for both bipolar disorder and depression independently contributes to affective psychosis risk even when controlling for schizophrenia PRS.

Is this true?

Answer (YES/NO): YES